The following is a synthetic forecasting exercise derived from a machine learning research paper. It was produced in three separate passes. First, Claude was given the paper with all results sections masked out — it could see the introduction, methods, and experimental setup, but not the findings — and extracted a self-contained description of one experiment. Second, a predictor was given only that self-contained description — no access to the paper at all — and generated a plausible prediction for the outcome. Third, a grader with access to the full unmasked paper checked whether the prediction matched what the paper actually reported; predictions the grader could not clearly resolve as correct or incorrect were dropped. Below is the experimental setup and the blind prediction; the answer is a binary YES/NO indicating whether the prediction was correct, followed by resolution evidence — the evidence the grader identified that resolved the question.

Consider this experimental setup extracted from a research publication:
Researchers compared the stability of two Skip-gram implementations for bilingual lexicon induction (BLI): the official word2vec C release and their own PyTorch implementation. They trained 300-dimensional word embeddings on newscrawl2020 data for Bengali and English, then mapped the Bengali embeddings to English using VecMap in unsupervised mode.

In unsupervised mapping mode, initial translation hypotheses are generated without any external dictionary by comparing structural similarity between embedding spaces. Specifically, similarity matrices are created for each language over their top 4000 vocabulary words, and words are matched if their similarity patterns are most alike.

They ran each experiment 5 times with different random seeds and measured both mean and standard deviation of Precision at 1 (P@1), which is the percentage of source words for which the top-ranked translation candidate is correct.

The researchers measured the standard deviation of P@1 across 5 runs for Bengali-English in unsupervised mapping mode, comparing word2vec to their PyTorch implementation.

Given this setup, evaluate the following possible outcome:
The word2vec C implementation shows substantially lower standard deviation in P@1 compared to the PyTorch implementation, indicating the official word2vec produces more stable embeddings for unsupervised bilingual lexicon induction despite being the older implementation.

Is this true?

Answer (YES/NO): NO